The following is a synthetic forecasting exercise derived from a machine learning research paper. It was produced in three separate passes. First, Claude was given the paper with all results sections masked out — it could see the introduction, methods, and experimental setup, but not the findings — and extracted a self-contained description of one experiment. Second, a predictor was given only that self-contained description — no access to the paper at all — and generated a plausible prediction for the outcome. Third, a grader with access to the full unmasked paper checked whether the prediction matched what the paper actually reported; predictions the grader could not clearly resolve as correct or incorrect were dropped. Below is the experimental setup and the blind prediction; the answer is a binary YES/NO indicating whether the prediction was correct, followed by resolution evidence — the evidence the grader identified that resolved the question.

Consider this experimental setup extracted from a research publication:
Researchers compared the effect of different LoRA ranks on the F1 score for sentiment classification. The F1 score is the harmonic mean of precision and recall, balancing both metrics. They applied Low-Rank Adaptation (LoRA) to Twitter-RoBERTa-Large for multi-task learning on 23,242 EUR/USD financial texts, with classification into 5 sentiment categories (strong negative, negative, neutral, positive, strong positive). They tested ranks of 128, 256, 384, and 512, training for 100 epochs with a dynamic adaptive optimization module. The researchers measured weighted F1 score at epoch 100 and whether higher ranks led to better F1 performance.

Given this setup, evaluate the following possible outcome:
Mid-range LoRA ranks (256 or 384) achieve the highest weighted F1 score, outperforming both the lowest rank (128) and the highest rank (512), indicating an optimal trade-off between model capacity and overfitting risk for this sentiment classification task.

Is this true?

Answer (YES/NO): NO